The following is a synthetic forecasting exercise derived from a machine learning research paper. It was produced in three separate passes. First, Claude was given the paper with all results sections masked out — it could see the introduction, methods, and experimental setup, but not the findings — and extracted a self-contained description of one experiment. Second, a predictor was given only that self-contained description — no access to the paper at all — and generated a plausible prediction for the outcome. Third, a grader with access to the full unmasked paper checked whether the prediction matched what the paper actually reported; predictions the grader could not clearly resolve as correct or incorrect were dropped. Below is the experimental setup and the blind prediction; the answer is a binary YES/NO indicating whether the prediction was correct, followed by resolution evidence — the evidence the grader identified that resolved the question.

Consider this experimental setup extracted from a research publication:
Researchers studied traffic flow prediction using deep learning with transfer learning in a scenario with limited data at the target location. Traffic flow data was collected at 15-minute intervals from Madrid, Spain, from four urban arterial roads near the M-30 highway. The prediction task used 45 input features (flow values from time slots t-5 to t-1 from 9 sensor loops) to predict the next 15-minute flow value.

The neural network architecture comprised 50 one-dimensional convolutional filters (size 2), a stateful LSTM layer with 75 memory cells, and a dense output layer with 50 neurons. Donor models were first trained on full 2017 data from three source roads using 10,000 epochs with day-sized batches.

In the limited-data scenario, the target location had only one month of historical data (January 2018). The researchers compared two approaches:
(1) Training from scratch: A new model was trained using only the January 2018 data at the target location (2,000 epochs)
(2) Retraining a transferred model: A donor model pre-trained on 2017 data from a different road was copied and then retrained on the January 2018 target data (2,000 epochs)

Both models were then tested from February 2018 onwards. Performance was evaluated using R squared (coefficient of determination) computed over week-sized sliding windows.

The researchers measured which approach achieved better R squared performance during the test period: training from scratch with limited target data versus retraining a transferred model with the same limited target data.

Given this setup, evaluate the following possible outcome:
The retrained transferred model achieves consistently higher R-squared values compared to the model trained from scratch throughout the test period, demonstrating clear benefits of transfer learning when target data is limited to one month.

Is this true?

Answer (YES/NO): NO